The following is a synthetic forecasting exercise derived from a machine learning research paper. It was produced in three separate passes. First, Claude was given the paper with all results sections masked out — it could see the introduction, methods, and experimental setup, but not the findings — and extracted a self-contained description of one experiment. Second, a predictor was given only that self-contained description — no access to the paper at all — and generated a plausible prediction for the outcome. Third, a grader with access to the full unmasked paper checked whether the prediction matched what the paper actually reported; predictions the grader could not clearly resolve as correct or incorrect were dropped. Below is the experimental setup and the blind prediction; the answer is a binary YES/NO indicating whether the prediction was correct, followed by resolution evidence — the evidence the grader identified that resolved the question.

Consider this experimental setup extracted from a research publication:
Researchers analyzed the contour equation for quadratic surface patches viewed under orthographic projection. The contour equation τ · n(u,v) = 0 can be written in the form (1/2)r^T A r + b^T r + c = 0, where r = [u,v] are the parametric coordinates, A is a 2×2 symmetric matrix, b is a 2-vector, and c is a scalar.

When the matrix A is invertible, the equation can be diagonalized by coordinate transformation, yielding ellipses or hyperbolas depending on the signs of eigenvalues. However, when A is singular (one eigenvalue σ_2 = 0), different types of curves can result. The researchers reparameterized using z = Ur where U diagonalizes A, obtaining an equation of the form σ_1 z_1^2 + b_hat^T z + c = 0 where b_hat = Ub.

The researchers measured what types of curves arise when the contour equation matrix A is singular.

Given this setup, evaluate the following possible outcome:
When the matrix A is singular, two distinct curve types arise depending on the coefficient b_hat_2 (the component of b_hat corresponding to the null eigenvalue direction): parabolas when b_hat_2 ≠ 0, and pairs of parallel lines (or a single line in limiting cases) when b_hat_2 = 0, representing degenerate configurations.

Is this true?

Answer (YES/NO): YES